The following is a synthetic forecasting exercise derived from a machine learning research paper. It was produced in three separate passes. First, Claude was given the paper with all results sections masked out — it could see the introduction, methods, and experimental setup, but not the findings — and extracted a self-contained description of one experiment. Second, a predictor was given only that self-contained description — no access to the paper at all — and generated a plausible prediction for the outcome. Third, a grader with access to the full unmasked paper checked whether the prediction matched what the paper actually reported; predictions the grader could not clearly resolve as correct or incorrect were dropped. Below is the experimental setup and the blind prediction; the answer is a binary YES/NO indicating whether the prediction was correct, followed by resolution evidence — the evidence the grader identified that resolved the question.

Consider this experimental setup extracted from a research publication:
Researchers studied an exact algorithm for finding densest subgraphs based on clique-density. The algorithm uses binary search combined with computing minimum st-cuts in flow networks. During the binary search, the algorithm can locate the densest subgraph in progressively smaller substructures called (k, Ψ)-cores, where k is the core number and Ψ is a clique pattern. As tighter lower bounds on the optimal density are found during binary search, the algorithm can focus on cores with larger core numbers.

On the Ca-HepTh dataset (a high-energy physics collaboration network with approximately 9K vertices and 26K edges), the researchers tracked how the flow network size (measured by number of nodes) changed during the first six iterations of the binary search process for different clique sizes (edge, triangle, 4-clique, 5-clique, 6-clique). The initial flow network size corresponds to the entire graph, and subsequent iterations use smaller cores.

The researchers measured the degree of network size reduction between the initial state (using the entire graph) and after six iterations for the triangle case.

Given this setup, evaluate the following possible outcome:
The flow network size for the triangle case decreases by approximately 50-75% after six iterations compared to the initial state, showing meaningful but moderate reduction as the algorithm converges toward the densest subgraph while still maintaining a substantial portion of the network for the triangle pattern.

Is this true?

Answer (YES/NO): NO